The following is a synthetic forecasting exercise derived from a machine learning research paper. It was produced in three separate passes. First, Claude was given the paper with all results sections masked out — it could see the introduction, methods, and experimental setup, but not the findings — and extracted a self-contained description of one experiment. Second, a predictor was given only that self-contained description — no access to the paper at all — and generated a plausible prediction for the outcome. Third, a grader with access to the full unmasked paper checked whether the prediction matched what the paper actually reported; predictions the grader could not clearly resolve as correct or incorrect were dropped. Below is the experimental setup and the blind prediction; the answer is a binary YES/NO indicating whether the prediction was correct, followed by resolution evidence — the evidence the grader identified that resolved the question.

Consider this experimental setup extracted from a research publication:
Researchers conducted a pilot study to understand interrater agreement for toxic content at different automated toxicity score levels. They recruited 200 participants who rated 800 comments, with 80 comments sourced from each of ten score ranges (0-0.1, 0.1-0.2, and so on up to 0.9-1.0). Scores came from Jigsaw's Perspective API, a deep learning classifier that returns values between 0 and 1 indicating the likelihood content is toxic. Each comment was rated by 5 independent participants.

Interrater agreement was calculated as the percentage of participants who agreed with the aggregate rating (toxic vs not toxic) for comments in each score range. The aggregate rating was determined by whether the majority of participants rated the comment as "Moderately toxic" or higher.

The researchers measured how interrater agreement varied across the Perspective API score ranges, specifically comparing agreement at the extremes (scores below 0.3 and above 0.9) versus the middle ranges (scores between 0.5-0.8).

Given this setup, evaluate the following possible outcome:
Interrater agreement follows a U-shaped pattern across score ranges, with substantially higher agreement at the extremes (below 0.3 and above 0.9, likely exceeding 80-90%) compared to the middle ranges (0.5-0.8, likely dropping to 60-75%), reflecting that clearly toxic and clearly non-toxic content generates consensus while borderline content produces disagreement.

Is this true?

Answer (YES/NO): YES